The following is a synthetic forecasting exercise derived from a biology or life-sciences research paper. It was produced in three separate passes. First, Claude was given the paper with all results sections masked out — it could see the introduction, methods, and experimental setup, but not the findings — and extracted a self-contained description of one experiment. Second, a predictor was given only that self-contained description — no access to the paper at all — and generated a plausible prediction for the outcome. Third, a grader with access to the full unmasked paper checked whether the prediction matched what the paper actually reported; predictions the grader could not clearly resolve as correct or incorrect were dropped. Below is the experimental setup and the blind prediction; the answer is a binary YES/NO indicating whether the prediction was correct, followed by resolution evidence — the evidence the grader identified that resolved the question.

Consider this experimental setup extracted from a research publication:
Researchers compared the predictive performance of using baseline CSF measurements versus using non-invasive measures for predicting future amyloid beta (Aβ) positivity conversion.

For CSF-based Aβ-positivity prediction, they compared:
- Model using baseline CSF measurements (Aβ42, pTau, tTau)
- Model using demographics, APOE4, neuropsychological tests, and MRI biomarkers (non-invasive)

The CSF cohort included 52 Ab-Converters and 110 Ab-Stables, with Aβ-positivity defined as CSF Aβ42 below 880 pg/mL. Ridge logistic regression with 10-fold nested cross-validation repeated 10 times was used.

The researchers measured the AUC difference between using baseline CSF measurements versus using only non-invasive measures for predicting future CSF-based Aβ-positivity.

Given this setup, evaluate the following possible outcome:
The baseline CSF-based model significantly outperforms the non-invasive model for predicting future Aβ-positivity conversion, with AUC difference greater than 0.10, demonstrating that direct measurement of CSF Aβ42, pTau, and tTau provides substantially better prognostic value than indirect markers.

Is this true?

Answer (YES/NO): YES